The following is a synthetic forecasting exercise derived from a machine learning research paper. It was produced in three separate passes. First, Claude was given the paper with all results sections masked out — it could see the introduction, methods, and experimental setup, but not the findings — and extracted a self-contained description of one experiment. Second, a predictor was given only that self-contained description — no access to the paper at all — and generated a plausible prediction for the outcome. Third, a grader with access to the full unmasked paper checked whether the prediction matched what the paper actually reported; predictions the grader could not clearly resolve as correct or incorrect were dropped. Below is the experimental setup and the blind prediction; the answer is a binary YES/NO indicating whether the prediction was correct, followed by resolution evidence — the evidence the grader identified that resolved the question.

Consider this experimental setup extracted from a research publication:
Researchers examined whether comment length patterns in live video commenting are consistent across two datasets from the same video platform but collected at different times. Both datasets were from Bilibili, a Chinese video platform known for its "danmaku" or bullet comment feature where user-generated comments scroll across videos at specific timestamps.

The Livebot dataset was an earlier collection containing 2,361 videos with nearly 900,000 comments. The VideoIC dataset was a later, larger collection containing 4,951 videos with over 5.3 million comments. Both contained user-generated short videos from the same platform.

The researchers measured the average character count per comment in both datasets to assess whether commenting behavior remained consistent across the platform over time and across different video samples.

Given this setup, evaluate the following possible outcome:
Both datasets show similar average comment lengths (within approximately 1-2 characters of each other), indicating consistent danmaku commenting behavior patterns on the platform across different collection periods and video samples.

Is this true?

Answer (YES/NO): YES